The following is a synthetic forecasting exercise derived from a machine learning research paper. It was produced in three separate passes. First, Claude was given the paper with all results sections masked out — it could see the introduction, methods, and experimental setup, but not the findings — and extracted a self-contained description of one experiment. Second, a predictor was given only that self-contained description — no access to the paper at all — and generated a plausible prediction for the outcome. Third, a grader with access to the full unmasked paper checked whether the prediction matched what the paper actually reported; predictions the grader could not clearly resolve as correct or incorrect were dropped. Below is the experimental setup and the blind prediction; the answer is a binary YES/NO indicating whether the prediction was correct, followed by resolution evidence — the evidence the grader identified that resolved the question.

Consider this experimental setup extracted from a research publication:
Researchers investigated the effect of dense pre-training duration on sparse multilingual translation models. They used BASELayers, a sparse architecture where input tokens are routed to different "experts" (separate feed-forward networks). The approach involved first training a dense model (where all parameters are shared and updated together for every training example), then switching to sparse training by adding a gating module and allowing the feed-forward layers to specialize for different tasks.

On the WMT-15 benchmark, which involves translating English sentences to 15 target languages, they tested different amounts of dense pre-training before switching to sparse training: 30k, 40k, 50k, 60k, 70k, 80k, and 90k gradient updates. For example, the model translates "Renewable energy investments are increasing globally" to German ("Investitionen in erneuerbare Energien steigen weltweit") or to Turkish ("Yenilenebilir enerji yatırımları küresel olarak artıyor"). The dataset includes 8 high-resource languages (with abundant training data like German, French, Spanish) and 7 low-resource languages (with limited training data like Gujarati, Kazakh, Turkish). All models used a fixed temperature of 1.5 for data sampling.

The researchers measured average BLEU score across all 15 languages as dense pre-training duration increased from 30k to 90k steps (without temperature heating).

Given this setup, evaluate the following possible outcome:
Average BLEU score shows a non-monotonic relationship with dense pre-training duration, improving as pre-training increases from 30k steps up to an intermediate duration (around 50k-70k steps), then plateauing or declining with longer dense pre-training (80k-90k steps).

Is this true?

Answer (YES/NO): YES